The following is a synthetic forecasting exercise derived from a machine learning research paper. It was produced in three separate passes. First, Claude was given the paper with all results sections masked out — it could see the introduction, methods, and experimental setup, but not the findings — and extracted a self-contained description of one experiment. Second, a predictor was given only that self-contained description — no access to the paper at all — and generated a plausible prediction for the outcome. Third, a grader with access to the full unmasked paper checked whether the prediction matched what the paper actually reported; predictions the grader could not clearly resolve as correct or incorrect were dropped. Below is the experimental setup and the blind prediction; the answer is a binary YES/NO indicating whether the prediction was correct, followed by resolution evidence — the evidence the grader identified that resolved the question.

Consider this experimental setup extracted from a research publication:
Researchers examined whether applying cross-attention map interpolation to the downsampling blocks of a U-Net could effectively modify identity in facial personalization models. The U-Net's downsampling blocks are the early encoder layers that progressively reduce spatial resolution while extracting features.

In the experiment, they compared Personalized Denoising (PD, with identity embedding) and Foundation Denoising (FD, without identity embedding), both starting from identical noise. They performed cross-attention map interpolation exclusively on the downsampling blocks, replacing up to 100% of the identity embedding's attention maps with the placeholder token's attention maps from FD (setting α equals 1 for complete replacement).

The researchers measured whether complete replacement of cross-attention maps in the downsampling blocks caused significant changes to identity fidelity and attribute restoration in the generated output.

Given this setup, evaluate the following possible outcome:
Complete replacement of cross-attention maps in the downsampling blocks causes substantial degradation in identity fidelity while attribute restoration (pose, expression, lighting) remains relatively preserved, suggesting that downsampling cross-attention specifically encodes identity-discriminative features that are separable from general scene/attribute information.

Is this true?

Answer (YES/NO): NO